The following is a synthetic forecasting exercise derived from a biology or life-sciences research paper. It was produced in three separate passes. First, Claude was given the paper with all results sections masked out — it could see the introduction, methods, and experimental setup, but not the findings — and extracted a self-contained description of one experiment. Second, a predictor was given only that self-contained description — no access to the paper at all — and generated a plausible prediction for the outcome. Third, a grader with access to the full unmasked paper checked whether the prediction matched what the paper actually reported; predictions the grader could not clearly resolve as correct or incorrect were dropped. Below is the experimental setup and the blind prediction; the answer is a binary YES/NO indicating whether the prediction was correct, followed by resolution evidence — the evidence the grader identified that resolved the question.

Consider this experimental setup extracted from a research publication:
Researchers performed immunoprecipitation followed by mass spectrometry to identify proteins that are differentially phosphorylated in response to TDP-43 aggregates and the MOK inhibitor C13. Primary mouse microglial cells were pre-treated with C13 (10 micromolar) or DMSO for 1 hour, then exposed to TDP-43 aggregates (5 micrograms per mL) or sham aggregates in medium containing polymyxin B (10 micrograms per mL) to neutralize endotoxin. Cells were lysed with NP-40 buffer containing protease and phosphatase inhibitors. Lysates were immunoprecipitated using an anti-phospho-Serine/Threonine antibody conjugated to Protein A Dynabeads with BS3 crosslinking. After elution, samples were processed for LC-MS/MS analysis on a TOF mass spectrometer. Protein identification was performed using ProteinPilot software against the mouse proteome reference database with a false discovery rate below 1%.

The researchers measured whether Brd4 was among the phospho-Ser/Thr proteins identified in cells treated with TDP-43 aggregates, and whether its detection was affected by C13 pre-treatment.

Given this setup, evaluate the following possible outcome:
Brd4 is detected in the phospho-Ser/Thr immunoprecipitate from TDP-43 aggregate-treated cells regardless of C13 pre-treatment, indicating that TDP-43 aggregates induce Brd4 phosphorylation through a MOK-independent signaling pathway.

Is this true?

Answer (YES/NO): NO